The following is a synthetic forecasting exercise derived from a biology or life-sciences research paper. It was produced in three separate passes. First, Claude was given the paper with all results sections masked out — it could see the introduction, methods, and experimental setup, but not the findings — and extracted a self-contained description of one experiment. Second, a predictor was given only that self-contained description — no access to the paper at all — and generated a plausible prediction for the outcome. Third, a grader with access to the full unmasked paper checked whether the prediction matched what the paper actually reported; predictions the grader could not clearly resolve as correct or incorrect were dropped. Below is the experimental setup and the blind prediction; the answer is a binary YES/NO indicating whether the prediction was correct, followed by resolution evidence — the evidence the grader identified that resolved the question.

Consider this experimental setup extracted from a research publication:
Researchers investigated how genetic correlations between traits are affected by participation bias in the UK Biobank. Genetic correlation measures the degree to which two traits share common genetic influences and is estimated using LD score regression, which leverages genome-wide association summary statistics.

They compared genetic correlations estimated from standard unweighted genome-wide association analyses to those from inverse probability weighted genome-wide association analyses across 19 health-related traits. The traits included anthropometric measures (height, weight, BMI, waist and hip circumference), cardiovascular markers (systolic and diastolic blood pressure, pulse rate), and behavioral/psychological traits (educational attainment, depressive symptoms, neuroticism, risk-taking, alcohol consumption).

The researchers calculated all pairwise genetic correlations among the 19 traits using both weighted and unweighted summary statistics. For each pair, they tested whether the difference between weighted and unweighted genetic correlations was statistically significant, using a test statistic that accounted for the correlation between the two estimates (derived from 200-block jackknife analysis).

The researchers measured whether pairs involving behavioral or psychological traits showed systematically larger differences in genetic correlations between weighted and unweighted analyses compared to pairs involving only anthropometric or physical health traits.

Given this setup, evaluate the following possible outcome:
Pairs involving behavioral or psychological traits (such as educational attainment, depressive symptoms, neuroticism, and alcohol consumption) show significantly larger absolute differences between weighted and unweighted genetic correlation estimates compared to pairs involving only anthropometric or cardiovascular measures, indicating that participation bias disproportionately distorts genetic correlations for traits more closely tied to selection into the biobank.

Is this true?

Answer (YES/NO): YES